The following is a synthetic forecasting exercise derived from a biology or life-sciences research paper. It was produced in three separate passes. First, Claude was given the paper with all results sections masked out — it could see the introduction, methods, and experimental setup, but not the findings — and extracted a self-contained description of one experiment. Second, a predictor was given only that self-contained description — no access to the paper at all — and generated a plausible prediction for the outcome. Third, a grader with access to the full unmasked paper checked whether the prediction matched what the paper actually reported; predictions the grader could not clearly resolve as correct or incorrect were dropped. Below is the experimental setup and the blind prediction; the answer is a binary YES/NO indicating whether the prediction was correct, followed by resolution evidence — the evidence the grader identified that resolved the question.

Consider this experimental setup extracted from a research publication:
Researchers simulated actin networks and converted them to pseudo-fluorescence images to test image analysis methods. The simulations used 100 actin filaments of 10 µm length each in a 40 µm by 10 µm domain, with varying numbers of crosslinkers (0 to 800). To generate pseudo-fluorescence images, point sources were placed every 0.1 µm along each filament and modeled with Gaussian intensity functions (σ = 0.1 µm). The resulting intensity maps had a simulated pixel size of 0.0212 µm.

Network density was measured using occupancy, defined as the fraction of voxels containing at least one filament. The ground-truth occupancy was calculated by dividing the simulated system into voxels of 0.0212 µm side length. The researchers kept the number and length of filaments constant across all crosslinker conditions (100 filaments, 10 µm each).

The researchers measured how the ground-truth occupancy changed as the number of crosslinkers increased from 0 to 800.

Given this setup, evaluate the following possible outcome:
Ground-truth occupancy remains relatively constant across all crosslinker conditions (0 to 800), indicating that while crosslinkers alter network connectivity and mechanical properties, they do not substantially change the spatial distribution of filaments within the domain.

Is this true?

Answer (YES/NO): NO